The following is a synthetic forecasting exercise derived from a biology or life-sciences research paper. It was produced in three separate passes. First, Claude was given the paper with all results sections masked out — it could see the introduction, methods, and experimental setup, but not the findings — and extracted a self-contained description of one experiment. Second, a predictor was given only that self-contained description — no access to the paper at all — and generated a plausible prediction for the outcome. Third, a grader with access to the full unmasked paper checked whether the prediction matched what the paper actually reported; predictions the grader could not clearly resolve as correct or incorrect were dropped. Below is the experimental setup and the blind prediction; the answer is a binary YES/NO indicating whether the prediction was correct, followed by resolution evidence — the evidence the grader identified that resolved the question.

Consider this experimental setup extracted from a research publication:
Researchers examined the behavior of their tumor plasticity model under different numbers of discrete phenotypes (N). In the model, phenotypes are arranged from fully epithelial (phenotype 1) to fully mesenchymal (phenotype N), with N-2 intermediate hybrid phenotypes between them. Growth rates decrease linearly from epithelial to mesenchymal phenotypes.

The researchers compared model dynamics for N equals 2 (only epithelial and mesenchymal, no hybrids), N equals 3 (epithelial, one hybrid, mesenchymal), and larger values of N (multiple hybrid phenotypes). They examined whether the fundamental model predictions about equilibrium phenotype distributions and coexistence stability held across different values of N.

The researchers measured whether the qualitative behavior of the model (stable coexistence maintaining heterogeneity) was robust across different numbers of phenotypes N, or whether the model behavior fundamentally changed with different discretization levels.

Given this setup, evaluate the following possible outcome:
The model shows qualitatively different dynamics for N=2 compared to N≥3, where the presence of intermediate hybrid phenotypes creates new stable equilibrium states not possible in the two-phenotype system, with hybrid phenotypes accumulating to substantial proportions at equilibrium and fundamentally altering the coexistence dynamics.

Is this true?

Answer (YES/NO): NO